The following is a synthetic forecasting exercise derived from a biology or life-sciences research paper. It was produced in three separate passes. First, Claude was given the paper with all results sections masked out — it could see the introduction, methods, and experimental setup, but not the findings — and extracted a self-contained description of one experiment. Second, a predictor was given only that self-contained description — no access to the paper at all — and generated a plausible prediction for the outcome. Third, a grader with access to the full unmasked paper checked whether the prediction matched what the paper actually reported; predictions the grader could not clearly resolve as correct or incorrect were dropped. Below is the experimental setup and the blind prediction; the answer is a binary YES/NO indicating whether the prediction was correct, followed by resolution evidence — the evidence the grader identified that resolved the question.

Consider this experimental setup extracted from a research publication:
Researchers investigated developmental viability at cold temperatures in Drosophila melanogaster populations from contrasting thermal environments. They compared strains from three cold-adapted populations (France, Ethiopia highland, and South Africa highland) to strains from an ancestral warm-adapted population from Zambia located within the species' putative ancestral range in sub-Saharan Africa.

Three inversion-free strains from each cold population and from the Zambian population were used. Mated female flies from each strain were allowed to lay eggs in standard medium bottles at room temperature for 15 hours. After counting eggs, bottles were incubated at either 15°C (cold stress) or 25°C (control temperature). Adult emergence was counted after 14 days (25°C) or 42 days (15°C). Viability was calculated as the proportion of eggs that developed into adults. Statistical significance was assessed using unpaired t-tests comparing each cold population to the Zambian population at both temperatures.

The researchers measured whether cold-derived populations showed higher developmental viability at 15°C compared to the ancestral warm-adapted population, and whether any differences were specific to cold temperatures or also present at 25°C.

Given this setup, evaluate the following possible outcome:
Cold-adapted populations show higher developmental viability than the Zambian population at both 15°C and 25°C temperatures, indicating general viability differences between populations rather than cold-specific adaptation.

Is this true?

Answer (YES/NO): NO